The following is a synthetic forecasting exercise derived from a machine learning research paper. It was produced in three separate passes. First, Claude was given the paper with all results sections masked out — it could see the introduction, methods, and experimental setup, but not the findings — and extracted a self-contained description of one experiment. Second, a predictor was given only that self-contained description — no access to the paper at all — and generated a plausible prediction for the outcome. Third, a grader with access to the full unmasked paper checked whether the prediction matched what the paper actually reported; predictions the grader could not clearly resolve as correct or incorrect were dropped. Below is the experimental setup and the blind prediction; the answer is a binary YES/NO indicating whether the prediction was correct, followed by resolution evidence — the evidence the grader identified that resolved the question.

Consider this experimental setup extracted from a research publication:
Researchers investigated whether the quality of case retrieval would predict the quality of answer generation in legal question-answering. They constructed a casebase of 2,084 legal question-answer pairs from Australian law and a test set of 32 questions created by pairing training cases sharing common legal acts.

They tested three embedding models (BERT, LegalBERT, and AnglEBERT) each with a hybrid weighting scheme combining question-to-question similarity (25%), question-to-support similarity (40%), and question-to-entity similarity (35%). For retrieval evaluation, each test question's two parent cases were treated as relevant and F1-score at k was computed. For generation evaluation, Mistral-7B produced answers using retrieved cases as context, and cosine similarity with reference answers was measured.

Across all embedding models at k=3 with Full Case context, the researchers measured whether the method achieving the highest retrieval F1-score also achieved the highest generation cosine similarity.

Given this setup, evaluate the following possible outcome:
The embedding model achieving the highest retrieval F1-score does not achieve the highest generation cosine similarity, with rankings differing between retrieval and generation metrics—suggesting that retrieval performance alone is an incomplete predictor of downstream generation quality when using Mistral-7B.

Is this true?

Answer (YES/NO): NO